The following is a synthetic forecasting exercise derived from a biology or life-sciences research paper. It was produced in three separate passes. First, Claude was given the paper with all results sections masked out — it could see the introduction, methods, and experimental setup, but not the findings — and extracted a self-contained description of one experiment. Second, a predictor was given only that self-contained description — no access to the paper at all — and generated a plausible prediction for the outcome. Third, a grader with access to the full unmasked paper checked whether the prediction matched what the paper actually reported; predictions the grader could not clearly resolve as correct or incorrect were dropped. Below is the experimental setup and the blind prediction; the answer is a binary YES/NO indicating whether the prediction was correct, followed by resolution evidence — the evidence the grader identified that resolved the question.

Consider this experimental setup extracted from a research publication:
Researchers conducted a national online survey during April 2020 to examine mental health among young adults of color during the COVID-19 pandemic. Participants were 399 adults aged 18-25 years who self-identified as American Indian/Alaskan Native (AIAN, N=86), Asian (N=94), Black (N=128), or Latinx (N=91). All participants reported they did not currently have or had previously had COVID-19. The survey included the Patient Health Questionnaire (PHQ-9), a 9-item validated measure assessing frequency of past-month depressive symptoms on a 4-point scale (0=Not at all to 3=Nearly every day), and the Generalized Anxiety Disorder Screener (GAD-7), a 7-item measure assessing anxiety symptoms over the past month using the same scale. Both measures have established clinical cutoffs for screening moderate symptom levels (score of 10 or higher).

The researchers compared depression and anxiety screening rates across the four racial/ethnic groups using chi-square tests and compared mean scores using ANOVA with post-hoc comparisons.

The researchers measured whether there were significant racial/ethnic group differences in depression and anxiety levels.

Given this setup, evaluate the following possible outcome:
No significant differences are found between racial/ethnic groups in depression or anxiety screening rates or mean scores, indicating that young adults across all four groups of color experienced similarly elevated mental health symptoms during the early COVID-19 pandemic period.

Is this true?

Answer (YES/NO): NO